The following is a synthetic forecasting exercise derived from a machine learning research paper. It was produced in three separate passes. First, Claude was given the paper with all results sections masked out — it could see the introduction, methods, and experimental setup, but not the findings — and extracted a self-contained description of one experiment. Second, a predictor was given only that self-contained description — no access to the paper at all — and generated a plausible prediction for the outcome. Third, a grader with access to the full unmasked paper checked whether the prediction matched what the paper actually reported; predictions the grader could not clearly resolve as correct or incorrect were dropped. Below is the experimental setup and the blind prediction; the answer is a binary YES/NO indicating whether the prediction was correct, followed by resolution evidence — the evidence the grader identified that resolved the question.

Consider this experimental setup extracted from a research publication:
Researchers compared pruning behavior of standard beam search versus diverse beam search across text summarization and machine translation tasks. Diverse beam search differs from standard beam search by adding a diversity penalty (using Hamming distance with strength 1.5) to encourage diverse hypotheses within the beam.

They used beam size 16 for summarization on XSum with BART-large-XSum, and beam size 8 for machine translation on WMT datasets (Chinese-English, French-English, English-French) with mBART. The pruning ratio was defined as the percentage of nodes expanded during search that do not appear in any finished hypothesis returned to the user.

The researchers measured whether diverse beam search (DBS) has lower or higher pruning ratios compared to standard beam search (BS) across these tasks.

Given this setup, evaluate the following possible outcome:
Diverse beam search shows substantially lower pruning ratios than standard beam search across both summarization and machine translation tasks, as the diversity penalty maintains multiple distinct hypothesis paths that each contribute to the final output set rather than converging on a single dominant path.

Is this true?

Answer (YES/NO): NO